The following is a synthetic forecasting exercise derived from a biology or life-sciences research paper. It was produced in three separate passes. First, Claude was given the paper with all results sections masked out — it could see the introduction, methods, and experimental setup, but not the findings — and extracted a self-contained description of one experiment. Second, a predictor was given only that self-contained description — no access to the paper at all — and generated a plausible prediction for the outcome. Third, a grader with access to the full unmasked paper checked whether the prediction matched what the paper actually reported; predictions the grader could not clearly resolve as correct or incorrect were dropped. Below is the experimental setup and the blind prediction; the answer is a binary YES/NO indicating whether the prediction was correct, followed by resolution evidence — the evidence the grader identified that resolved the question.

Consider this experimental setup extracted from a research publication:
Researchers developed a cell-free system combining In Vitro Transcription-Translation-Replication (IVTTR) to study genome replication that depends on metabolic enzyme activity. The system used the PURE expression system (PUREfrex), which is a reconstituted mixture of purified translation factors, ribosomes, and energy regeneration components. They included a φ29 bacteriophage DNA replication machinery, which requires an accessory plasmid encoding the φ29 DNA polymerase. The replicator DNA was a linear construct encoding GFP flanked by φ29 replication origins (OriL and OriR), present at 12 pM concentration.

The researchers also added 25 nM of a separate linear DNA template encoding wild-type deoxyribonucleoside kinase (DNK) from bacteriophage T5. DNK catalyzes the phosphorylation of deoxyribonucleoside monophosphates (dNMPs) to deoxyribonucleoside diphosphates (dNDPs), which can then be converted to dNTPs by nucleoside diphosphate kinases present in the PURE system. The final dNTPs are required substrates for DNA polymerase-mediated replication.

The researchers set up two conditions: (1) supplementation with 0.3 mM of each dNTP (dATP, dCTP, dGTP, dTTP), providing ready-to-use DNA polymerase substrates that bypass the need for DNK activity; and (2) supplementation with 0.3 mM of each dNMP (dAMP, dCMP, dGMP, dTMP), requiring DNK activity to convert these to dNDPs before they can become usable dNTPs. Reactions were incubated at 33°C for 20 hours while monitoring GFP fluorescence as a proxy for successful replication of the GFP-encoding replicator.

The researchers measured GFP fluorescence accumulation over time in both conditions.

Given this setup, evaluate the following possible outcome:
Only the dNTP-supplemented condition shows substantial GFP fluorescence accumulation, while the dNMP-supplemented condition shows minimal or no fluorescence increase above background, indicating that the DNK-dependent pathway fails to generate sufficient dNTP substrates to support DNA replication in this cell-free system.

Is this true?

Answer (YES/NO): NO